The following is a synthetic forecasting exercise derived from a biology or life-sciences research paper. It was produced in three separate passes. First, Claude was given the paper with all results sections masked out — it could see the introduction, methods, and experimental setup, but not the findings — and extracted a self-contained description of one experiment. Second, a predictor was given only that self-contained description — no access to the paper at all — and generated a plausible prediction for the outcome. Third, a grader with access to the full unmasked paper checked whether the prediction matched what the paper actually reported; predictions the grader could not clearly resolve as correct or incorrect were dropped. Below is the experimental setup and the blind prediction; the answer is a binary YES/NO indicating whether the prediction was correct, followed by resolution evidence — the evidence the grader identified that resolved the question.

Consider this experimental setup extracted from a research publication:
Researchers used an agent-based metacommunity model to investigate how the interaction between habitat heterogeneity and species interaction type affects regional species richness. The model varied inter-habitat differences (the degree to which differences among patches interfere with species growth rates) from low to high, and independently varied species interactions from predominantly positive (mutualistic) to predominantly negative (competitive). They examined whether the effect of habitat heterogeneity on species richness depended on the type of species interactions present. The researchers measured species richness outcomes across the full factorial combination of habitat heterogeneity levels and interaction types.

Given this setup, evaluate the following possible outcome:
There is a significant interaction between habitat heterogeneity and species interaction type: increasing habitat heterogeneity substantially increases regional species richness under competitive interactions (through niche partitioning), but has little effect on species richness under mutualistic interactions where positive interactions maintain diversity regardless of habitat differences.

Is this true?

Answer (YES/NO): NO